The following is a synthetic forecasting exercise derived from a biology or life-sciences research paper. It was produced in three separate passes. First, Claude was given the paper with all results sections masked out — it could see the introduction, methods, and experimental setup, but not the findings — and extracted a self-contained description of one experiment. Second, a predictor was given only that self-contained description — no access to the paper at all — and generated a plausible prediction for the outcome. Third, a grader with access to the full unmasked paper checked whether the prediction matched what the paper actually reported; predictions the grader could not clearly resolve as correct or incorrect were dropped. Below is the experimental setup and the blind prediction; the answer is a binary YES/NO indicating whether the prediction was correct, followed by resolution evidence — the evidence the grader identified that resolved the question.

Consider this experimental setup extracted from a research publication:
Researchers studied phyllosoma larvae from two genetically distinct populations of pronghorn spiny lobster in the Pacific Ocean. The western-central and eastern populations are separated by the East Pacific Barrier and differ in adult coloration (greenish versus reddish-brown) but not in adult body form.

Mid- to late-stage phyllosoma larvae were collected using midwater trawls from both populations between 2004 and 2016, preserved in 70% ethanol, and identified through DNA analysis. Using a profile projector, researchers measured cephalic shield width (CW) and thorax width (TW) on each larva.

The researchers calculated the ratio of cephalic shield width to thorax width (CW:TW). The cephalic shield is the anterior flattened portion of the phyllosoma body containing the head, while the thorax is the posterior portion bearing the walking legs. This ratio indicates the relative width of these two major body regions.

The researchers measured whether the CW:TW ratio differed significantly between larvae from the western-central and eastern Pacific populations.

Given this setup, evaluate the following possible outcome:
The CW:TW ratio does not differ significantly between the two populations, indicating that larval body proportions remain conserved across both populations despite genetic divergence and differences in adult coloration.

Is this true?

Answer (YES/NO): NO